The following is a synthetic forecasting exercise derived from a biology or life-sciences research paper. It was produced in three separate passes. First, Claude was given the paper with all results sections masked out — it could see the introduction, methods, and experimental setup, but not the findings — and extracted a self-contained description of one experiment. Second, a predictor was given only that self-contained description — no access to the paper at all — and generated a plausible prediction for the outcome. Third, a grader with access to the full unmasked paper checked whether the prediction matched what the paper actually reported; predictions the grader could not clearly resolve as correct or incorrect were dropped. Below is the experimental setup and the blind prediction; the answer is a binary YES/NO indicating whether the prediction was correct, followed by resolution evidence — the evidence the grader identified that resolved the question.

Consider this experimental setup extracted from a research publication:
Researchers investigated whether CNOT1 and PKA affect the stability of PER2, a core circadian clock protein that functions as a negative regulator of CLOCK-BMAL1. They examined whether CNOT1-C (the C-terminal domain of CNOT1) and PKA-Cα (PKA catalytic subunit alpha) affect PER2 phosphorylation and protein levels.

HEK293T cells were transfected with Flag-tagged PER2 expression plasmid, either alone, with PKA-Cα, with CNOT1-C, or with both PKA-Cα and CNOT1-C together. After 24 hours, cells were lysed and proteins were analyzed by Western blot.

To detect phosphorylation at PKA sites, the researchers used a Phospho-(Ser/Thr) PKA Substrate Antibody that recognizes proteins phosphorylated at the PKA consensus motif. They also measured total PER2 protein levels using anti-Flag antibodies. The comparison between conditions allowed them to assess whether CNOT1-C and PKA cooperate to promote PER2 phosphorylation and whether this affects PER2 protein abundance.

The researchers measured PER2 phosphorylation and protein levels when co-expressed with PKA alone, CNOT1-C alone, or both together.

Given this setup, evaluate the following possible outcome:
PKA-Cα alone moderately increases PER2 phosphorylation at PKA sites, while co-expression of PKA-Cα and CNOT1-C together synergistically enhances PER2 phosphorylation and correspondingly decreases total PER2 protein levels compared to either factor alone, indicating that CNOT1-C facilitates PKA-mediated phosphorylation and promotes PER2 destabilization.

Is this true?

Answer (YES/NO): NO